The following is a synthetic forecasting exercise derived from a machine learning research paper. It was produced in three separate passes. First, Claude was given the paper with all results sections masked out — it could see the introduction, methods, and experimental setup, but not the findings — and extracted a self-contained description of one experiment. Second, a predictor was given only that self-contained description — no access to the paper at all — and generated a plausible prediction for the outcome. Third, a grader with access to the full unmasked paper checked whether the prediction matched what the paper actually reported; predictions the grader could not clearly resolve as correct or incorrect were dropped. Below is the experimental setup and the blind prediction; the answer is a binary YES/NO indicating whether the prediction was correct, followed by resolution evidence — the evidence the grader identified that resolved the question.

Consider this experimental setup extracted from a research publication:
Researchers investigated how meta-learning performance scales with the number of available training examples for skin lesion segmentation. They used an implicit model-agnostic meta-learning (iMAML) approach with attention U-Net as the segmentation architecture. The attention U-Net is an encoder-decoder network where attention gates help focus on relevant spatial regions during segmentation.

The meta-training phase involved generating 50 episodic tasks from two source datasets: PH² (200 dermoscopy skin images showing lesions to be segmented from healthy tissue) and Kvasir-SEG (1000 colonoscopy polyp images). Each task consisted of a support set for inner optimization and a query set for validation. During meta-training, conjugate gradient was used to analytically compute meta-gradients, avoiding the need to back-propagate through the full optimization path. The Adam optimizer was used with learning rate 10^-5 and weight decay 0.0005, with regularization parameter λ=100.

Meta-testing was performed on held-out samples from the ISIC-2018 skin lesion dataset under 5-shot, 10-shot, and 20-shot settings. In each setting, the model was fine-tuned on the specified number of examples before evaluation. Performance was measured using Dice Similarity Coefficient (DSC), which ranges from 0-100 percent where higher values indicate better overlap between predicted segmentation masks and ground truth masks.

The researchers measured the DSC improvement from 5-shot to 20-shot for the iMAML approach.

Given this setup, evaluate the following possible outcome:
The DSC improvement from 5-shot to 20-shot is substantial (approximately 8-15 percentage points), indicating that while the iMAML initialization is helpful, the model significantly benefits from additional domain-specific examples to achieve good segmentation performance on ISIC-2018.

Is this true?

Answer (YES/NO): NO